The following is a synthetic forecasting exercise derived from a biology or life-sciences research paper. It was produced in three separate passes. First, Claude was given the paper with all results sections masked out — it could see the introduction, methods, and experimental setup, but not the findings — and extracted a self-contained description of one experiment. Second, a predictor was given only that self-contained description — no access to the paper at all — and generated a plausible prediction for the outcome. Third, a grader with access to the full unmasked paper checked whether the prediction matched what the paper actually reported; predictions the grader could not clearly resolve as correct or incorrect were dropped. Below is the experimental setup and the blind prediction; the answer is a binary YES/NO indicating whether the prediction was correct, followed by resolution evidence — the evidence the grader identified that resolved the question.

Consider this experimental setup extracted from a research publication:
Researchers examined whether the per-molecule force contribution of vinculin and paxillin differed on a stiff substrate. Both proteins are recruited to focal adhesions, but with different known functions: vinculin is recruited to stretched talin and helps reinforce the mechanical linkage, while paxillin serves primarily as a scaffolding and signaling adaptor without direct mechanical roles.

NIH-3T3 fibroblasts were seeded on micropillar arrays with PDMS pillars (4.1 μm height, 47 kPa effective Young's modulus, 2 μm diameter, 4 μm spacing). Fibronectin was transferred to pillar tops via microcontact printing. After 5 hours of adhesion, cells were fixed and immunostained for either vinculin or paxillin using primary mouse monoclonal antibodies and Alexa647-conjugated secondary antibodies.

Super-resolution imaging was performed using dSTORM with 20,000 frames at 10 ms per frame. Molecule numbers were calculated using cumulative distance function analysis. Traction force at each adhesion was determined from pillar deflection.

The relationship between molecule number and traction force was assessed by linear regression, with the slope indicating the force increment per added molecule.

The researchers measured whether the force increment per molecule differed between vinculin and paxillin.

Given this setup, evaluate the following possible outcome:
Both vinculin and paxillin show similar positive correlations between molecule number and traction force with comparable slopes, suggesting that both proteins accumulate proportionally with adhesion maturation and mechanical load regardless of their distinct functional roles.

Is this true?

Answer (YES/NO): YES